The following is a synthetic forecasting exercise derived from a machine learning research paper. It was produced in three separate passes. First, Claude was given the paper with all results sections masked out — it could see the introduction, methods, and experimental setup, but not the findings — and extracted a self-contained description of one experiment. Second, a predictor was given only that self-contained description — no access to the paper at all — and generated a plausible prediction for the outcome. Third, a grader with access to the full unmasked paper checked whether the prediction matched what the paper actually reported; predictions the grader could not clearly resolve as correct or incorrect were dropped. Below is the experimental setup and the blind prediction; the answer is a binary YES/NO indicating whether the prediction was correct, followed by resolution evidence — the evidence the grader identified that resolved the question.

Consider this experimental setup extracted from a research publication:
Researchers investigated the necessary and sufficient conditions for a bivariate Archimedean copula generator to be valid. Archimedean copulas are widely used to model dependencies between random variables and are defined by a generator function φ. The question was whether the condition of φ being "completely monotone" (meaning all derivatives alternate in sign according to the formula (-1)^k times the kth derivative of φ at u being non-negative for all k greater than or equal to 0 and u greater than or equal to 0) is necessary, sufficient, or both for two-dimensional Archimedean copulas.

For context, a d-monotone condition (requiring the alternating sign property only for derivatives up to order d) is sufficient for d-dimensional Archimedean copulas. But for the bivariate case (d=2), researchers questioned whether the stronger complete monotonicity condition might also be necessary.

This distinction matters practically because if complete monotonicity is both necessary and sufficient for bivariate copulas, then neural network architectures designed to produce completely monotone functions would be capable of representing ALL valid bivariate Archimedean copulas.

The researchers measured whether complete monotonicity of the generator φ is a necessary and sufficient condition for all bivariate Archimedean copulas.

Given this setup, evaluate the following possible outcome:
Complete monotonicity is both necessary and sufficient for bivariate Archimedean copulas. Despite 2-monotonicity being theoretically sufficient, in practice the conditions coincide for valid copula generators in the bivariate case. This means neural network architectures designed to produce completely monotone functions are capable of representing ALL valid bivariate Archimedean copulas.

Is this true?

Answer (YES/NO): YES